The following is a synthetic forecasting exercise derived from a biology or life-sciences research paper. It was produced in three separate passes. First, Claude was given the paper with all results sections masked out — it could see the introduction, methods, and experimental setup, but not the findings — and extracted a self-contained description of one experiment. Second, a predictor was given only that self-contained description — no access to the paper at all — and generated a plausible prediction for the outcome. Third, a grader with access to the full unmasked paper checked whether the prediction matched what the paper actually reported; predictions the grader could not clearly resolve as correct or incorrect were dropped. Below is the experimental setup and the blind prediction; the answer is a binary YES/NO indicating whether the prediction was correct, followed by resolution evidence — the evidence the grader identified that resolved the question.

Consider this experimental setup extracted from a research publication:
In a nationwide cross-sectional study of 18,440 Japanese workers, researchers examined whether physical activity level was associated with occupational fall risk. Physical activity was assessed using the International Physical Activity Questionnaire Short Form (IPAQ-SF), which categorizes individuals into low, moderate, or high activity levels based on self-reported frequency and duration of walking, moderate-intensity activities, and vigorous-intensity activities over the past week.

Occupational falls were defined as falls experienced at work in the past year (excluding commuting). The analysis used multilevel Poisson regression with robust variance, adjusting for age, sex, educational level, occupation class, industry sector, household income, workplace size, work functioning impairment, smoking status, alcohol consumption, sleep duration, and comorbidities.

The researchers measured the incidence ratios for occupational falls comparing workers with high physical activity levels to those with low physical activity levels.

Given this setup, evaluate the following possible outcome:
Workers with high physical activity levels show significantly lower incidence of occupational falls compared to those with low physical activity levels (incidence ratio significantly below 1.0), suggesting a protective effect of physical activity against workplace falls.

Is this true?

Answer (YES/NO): NO